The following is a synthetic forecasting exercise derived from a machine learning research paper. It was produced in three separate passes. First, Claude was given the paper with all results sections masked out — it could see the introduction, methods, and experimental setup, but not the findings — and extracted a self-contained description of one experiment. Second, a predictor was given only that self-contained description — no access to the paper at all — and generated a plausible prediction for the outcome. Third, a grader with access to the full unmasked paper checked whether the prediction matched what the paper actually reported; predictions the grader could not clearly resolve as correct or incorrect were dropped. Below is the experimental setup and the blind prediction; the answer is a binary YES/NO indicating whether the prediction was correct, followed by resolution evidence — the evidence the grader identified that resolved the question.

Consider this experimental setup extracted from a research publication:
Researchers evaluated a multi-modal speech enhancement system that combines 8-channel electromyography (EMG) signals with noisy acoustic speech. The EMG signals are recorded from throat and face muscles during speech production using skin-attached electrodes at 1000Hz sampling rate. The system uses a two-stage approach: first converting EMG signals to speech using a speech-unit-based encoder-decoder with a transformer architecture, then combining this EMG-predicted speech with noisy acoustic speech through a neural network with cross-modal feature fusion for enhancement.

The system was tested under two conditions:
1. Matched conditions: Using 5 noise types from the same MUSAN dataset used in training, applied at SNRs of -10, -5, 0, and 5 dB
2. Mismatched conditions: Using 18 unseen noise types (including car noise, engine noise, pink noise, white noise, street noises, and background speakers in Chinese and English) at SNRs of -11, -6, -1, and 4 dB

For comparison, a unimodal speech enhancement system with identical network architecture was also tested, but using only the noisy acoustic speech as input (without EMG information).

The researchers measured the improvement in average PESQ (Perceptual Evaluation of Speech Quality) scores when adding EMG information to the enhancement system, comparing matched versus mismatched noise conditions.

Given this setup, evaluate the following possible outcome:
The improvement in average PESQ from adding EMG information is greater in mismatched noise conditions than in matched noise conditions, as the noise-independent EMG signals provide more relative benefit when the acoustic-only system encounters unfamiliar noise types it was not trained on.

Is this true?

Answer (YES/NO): YES